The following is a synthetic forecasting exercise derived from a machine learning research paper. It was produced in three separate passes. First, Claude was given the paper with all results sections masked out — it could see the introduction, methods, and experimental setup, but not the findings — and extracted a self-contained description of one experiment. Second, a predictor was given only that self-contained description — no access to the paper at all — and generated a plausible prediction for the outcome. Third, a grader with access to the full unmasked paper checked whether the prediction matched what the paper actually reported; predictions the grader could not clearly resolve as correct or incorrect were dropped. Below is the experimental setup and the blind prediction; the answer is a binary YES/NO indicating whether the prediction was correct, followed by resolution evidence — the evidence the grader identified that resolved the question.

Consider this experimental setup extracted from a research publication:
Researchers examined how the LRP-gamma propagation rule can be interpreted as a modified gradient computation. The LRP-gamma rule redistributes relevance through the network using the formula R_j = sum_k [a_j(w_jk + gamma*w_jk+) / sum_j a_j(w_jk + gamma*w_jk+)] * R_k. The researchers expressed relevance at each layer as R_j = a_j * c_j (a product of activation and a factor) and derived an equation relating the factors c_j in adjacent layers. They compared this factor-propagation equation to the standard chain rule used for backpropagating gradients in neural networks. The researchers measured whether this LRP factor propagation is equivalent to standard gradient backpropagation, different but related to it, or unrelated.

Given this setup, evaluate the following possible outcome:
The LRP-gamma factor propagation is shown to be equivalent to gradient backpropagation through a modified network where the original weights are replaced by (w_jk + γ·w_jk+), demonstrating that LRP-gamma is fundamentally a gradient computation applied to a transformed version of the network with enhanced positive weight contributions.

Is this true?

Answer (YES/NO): NO